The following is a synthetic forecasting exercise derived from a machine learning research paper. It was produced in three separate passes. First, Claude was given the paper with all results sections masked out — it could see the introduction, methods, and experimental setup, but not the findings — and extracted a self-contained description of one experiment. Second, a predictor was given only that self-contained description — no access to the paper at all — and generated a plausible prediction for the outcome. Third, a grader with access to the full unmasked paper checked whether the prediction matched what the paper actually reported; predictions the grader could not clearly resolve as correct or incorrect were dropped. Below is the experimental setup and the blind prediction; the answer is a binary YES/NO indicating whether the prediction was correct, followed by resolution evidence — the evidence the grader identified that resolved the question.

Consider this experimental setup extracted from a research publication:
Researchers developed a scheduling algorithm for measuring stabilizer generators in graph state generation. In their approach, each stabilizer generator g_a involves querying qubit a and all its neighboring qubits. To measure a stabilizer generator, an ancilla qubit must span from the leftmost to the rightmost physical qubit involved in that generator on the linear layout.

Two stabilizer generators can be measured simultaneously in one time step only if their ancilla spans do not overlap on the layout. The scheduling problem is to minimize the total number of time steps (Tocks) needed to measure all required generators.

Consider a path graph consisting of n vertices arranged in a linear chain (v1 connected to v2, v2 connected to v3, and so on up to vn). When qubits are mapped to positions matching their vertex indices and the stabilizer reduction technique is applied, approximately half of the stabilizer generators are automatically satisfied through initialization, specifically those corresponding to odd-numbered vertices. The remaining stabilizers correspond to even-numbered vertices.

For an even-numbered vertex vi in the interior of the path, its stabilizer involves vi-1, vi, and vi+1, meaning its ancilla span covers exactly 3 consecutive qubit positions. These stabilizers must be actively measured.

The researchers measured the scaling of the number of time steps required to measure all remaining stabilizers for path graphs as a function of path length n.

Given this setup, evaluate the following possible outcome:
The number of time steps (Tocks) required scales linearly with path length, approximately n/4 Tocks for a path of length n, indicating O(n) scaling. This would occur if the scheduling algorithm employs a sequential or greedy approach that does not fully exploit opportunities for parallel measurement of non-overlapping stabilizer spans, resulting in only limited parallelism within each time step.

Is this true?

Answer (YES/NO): NO